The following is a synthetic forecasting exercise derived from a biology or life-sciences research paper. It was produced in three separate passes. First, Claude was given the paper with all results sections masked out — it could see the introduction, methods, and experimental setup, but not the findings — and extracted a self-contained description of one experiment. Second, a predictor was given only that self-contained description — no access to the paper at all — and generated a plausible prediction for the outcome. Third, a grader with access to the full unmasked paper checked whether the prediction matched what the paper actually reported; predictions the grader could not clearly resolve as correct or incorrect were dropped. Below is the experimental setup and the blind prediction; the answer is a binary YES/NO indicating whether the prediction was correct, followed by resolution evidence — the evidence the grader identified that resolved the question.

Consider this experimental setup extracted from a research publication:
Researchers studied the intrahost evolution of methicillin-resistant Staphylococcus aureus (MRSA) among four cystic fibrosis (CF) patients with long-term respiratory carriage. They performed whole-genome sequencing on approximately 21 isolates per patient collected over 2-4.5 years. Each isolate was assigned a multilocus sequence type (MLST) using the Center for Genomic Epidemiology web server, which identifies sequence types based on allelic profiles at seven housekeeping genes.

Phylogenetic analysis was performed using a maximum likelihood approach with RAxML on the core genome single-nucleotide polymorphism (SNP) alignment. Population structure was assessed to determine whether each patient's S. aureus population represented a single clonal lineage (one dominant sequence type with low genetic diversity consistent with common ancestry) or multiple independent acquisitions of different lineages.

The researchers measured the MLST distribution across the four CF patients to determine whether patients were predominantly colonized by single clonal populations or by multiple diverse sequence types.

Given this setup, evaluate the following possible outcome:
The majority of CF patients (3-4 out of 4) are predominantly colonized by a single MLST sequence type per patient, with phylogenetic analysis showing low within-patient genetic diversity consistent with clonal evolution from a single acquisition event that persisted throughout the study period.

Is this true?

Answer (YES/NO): YES